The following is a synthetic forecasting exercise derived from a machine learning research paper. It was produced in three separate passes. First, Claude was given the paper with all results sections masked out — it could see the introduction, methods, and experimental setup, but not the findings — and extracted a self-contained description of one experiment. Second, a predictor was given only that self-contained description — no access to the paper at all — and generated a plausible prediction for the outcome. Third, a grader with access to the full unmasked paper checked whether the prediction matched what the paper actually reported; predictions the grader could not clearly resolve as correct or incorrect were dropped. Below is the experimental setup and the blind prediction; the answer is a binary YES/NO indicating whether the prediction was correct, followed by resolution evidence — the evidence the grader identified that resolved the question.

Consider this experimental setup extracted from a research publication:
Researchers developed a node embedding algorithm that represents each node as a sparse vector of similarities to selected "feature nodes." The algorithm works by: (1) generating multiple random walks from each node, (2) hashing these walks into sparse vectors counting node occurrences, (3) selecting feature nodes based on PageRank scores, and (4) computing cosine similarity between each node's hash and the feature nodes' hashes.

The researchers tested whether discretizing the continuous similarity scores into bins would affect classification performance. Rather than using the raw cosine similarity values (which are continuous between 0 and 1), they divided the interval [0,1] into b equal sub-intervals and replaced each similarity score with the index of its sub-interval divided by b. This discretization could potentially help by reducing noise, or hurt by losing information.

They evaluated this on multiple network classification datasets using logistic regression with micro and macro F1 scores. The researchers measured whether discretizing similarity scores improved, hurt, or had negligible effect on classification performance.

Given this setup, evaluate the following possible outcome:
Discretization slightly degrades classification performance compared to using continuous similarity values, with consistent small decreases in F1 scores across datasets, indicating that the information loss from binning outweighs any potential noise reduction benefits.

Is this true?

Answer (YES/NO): NO